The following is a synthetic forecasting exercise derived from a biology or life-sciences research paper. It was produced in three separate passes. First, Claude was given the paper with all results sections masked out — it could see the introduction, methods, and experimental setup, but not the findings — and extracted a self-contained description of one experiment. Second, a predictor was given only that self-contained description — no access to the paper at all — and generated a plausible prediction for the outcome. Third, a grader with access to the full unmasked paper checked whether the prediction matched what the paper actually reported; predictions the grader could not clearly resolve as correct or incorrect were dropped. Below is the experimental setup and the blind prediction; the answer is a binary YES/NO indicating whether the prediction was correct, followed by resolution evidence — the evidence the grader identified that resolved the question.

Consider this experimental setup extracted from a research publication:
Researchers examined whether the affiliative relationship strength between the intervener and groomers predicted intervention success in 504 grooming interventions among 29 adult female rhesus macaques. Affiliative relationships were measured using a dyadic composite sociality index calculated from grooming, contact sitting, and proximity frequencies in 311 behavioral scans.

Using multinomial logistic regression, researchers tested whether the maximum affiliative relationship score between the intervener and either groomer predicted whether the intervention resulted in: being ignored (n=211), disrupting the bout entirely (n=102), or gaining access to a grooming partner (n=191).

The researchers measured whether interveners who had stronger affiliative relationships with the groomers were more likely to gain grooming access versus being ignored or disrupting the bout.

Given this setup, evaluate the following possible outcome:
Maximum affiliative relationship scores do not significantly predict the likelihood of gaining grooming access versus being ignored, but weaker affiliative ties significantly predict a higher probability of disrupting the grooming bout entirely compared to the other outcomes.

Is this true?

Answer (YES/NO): NO